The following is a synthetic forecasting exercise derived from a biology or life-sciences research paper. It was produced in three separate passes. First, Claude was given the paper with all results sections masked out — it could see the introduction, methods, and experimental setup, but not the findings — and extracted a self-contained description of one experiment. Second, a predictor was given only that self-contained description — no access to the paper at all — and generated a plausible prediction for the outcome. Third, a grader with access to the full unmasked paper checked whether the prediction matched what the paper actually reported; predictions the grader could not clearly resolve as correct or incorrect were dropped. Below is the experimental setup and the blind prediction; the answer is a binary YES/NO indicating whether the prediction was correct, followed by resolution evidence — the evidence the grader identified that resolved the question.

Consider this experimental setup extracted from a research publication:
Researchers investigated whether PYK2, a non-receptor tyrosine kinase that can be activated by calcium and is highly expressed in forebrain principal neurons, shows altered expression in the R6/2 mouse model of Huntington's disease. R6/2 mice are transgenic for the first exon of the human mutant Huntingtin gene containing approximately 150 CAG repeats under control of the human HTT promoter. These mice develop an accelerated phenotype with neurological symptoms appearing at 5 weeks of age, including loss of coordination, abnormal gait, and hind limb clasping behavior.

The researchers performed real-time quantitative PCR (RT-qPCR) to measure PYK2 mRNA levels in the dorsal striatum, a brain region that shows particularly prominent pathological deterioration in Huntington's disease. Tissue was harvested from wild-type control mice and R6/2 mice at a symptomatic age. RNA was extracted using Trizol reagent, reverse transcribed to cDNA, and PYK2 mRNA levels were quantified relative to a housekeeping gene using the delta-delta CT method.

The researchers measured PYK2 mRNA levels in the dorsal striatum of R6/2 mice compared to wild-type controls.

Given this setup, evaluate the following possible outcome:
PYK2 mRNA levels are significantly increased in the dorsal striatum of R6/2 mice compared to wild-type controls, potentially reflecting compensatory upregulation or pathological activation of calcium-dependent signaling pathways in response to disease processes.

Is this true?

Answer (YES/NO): NO